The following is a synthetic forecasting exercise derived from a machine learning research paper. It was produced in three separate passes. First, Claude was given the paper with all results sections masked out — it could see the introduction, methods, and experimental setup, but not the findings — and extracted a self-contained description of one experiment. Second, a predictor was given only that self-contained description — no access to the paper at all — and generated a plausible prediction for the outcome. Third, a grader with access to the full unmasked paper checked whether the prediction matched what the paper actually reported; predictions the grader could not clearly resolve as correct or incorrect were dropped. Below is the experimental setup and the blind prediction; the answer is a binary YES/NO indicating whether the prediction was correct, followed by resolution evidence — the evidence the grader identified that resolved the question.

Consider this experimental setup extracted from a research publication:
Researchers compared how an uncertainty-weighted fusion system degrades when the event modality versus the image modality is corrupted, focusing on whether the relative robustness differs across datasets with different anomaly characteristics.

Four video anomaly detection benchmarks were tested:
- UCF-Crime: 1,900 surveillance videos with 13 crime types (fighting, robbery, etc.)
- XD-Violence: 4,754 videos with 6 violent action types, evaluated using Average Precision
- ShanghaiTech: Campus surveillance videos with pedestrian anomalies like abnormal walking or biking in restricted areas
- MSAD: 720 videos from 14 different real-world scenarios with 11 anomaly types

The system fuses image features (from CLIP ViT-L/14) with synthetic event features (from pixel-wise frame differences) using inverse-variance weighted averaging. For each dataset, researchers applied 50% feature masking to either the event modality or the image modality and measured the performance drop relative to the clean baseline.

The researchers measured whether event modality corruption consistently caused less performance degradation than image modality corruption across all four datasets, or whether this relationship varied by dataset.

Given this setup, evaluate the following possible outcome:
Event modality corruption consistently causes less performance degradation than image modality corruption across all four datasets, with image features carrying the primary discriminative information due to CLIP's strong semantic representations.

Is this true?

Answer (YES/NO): YES